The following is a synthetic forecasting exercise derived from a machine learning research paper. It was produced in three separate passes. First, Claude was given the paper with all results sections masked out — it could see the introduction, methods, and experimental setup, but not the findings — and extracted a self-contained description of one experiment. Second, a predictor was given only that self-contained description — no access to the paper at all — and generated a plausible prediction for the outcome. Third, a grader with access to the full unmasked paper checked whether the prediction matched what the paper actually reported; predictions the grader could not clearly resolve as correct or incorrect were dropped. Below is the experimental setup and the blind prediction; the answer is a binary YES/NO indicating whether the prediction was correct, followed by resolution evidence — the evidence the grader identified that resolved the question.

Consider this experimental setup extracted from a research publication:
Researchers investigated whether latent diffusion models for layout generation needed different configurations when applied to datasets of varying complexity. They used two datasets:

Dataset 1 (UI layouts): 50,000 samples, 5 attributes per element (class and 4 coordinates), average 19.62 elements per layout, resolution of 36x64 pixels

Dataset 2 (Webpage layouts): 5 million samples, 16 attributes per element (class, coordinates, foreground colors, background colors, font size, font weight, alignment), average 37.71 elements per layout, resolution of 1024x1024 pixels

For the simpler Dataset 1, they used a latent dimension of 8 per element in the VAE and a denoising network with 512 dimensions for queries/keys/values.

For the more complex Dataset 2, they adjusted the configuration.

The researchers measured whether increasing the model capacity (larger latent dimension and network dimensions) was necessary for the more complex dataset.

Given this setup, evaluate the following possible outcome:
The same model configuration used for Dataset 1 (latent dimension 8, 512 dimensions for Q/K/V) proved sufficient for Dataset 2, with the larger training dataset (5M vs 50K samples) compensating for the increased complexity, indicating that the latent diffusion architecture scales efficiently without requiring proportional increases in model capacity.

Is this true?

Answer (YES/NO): NO